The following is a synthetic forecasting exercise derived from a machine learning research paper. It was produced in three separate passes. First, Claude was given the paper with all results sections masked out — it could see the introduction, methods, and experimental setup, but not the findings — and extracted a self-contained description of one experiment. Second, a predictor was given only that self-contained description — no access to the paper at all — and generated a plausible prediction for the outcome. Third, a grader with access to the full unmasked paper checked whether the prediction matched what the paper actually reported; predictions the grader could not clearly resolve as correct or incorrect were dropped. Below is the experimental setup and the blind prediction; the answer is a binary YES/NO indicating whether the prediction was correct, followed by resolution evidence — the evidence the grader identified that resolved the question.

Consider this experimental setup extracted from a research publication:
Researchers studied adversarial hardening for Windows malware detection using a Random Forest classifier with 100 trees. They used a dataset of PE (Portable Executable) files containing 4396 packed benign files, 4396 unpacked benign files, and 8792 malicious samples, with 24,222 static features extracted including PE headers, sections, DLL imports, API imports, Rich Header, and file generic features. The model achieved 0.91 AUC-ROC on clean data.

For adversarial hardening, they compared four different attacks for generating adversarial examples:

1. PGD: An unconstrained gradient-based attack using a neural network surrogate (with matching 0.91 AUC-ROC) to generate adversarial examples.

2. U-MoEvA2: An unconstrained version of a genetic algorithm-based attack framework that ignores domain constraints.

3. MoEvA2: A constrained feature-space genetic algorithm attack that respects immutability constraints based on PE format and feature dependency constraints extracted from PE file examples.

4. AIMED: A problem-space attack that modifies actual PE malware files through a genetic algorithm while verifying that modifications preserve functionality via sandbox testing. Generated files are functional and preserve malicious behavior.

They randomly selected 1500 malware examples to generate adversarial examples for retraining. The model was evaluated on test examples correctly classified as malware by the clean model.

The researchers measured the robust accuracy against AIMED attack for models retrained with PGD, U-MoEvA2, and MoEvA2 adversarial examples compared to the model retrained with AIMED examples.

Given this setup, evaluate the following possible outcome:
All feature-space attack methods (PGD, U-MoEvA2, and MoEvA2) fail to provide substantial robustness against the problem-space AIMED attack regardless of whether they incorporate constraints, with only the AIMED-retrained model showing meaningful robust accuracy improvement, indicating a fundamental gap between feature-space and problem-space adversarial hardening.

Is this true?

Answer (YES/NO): YES